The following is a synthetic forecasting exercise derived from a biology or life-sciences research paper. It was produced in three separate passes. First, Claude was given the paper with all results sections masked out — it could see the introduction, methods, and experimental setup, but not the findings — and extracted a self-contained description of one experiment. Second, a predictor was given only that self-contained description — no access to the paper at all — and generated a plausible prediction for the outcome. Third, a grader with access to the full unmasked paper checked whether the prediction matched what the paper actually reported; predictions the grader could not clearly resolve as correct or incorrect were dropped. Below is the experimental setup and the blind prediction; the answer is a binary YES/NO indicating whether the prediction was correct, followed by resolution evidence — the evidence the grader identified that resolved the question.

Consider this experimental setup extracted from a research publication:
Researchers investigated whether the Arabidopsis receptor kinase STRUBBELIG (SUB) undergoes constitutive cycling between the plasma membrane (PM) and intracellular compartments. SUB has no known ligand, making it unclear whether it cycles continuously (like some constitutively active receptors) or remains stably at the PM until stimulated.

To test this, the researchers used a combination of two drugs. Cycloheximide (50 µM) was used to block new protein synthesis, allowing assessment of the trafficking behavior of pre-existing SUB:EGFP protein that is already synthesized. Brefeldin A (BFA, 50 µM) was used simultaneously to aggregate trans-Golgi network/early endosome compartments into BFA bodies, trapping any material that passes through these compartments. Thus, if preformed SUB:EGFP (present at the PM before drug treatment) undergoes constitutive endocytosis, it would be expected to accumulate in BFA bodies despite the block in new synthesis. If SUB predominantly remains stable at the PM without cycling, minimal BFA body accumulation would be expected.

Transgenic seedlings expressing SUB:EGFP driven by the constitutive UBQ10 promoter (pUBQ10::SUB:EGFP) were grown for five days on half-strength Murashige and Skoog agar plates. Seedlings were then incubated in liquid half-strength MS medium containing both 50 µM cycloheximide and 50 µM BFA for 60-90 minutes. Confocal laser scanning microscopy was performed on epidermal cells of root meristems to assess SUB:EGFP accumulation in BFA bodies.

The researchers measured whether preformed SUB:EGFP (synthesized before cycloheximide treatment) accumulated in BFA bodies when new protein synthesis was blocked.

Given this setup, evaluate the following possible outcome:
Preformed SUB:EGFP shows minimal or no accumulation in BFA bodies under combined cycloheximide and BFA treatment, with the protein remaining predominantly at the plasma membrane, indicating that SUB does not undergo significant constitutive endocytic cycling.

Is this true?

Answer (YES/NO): NO